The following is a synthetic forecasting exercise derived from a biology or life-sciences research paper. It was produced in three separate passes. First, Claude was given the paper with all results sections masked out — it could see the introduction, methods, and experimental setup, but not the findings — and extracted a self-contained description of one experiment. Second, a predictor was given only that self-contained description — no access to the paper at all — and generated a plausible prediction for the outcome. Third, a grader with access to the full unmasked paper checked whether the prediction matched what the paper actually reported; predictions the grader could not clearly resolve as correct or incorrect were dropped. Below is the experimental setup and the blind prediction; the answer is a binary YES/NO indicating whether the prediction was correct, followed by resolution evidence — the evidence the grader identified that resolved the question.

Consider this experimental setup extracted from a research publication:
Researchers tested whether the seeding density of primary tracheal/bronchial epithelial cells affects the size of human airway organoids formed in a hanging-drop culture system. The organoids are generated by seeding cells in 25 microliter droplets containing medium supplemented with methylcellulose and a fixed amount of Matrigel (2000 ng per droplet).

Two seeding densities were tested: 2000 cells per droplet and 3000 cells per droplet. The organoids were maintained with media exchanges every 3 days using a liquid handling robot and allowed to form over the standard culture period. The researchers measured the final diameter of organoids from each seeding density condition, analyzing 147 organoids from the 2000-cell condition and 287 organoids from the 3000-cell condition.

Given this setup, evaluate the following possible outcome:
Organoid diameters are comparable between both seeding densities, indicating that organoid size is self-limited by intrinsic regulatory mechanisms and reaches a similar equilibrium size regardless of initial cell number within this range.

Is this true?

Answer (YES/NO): NO